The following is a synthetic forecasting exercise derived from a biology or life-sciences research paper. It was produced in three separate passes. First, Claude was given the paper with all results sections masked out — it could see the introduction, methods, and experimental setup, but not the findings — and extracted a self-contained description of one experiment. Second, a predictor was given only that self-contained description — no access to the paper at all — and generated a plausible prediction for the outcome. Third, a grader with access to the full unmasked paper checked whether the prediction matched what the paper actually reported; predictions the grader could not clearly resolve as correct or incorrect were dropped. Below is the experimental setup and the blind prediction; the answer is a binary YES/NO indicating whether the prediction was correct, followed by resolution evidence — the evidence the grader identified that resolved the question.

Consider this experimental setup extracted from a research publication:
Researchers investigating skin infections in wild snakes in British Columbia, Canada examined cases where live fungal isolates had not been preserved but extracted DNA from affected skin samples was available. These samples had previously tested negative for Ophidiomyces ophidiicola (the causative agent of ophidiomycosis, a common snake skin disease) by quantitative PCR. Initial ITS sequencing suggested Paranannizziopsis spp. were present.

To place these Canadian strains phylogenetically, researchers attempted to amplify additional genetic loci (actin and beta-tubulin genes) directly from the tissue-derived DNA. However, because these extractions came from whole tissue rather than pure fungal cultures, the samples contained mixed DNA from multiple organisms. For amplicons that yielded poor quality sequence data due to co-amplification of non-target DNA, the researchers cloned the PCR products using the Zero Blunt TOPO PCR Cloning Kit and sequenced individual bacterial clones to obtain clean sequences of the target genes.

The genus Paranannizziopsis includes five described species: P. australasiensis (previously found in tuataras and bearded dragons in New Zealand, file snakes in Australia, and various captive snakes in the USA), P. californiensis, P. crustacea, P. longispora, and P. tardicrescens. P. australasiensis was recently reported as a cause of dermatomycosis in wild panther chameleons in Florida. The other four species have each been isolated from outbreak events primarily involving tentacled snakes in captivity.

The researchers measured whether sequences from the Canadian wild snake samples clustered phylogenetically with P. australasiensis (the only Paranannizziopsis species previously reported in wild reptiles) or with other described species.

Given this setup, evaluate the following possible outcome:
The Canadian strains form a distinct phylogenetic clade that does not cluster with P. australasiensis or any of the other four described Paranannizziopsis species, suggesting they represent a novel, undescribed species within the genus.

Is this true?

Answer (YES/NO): YES